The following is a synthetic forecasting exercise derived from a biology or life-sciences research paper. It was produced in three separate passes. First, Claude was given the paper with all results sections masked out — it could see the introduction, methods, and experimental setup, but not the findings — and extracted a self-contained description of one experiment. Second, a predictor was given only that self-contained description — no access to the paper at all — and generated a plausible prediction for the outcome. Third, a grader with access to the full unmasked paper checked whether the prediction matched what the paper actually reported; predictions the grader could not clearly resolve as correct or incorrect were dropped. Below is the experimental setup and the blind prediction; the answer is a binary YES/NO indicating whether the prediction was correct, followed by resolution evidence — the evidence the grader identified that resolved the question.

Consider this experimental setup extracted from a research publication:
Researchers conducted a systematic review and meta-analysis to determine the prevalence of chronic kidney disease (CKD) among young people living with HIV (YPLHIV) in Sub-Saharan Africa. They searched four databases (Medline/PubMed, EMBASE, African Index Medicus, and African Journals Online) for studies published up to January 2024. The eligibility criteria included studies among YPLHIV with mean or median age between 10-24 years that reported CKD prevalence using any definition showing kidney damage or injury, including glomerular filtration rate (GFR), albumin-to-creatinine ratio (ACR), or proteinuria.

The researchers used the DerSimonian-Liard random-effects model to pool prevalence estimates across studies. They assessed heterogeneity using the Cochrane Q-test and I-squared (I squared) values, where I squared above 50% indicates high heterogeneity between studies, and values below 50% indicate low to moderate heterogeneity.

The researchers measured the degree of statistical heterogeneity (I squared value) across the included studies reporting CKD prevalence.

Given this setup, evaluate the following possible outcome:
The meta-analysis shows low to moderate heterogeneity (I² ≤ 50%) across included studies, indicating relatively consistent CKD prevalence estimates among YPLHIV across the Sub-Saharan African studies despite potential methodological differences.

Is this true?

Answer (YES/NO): NO